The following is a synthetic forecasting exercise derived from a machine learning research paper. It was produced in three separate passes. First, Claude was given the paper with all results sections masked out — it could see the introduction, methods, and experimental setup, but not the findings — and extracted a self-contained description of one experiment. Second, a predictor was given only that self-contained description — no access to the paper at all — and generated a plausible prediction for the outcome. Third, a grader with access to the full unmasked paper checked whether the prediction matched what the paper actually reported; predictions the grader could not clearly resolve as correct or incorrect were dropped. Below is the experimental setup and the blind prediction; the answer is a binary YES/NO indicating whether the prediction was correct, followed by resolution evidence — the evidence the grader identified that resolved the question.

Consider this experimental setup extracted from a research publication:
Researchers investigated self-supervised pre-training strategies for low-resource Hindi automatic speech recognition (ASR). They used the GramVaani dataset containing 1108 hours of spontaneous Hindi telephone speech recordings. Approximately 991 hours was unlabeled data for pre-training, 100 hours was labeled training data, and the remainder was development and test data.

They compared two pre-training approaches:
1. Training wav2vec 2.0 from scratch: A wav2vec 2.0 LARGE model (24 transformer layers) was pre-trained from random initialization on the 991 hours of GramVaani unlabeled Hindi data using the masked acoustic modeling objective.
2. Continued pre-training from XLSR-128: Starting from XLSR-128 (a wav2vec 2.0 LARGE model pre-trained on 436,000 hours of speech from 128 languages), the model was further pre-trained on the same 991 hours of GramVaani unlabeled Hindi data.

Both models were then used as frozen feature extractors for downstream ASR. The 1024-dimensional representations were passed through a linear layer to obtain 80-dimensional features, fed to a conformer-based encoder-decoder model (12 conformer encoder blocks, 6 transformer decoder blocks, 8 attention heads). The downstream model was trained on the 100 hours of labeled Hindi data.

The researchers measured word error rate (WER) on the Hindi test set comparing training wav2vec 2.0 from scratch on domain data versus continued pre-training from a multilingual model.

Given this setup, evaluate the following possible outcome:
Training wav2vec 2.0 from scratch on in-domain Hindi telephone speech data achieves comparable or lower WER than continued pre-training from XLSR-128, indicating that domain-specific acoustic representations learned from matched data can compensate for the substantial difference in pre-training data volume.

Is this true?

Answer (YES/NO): NO